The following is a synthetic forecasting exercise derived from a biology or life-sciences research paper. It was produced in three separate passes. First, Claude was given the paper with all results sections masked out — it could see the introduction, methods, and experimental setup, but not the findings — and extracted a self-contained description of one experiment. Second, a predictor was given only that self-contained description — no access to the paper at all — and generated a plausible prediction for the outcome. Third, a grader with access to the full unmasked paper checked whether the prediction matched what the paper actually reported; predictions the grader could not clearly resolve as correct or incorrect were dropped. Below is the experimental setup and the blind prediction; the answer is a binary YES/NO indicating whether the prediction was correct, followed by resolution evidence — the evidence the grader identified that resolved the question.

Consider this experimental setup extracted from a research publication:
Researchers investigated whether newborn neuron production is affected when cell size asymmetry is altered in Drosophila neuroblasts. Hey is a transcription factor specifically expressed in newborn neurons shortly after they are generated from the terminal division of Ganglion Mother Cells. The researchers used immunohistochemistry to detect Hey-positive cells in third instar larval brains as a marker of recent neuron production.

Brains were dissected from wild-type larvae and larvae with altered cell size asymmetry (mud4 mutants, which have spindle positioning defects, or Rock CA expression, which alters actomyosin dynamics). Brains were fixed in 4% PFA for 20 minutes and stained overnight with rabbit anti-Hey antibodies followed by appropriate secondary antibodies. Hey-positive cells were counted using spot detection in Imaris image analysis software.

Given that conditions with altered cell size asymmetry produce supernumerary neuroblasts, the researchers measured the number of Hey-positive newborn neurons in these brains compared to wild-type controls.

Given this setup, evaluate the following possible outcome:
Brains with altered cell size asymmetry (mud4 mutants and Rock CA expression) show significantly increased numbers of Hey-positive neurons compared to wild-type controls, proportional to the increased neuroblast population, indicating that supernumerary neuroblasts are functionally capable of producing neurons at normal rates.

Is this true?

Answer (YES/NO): NO